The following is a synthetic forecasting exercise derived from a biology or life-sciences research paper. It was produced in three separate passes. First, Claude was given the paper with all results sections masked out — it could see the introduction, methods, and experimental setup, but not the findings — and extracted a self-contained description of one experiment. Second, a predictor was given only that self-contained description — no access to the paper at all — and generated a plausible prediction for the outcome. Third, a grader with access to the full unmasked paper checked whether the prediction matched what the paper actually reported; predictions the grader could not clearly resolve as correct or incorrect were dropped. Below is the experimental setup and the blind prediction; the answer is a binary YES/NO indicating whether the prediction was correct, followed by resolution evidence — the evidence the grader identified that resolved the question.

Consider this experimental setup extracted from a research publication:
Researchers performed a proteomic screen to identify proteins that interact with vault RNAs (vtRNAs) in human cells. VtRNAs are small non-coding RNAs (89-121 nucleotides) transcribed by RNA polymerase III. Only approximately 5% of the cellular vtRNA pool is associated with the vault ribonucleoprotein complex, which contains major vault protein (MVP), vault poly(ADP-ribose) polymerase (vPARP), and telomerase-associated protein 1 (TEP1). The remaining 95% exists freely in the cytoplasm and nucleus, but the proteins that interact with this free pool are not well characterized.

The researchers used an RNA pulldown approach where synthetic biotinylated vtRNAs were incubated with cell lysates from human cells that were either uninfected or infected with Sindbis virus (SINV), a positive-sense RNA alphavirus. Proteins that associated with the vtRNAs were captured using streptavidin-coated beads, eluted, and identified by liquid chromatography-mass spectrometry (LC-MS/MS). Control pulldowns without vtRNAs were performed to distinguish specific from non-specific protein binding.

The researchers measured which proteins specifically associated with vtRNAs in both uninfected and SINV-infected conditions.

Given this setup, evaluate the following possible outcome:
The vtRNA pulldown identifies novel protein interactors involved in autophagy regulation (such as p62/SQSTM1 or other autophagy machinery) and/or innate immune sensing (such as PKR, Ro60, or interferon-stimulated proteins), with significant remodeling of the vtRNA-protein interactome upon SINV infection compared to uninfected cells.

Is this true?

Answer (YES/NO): NO